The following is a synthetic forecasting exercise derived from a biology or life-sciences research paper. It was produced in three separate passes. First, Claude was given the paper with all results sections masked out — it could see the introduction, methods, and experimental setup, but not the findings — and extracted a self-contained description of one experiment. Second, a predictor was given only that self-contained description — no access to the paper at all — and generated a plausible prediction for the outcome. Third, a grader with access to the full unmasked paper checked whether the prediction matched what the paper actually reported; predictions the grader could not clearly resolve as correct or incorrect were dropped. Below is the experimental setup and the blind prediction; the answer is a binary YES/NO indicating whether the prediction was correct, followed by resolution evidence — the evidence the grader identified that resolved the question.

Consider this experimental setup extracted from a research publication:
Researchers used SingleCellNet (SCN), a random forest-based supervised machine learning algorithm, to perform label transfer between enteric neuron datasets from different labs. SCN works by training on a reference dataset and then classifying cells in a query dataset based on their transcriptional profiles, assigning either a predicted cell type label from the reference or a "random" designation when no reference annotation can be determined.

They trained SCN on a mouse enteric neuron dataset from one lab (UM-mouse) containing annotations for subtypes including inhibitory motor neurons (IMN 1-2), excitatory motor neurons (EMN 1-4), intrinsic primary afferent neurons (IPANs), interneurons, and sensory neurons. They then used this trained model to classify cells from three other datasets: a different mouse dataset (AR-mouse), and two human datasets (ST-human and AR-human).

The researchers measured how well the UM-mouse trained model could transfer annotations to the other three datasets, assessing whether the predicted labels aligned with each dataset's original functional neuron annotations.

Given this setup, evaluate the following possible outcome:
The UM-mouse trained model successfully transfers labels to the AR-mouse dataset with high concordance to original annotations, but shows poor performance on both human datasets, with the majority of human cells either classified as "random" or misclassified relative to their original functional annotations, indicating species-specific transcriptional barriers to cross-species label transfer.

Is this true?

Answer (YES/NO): NO